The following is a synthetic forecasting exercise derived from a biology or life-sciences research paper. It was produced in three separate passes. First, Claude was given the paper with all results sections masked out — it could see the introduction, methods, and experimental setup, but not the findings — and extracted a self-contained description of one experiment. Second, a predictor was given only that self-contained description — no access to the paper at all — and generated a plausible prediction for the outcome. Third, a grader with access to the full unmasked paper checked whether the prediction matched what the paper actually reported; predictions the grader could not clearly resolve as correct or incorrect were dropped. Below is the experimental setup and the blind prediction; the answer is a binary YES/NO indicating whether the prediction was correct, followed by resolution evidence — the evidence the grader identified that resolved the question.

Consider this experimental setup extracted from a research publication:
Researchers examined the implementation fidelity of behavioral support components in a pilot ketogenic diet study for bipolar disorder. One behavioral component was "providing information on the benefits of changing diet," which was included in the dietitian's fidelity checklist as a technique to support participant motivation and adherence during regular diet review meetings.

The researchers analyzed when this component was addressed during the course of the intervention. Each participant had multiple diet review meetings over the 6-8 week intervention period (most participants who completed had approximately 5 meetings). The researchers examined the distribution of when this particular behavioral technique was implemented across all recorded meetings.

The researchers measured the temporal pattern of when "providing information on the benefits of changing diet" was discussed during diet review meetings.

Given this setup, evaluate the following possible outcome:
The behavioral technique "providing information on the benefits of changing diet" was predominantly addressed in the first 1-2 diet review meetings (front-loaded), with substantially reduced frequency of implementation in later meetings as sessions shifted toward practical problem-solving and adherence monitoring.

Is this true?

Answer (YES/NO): YES